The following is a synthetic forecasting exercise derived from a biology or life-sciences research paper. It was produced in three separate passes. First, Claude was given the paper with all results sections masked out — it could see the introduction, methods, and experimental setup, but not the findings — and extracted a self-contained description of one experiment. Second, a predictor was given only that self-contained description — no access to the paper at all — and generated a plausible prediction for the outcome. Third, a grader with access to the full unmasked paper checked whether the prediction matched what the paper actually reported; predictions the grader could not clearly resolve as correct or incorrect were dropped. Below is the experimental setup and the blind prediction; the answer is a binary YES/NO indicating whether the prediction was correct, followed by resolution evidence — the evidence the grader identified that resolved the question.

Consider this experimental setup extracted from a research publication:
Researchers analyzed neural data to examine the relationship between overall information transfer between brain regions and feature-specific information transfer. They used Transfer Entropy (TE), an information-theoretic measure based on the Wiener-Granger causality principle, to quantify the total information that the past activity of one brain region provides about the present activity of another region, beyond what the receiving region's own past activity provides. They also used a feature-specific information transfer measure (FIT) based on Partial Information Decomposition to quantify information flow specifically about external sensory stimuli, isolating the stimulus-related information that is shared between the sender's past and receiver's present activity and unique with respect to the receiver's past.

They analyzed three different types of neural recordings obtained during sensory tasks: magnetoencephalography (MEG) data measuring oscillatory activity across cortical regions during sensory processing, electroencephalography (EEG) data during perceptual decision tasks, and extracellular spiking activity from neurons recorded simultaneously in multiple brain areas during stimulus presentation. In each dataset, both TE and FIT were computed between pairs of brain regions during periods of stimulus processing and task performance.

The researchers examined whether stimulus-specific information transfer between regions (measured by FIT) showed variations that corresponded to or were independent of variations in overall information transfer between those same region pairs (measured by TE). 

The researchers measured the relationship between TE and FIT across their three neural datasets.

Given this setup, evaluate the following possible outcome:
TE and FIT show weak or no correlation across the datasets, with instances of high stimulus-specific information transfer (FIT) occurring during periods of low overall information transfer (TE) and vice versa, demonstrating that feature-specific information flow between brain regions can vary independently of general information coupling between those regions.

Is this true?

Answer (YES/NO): YES